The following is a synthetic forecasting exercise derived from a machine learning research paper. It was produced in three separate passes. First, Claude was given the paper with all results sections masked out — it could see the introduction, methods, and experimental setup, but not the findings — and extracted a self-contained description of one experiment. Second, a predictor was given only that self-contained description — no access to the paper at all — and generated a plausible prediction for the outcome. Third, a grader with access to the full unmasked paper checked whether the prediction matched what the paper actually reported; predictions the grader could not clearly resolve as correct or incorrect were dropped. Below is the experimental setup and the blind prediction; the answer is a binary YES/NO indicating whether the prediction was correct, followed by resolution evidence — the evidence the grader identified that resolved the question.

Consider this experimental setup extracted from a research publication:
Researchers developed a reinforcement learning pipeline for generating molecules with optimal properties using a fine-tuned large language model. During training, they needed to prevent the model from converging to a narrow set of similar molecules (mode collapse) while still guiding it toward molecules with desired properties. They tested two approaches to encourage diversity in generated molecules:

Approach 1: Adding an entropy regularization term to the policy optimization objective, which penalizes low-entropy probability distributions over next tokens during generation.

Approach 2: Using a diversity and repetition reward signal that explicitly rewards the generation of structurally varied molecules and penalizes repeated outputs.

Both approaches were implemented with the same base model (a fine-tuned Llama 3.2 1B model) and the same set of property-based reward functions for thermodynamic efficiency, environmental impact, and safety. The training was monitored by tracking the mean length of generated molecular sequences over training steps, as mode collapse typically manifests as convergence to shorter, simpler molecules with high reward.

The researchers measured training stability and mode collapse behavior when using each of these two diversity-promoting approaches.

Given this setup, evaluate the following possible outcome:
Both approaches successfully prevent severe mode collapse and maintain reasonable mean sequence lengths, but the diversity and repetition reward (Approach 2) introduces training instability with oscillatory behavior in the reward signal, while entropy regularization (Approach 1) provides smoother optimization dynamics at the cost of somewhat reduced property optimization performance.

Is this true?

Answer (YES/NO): NO